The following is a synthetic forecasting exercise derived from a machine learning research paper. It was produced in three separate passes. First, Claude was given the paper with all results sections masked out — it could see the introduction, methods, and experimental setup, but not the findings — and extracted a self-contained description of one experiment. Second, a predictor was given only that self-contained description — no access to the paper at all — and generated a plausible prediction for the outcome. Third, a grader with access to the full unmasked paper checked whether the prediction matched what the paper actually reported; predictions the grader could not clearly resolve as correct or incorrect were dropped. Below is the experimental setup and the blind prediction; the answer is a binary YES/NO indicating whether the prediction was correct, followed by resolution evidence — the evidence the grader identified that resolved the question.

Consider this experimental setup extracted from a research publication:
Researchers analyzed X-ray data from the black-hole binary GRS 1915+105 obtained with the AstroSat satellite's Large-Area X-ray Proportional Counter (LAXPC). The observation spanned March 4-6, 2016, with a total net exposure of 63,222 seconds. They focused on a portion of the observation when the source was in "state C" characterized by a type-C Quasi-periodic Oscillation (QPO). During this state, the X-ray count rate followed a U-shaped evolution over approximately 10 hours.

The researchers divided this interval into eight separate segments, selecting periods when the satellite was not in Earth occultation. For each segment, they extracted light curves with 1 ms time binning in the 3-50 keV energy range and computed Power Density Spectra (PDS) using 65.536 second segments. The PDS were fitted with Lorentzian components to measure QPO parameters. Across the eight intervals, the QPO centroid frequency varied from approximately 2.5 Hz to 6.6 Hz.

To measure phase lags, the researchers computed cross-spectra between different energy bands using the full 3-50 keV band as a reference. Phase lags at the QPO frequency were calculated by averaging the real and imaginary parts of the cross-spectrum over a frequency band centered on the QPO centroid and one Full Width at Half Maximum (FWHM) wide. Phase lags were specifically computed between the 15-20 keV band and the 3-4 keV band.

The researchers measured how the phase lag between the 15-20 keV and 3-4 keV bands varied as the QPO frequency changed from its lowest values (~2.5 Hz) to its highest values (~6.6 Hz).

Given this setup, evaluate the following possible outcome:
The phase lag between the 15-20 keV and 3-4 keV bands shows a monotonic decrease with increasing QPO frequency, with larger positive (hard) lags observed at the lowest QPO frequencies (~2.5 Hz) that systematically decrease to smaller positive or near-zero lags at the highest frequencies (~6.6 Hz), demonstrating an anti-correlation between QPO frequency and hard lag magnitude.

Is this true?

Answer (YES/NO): NO